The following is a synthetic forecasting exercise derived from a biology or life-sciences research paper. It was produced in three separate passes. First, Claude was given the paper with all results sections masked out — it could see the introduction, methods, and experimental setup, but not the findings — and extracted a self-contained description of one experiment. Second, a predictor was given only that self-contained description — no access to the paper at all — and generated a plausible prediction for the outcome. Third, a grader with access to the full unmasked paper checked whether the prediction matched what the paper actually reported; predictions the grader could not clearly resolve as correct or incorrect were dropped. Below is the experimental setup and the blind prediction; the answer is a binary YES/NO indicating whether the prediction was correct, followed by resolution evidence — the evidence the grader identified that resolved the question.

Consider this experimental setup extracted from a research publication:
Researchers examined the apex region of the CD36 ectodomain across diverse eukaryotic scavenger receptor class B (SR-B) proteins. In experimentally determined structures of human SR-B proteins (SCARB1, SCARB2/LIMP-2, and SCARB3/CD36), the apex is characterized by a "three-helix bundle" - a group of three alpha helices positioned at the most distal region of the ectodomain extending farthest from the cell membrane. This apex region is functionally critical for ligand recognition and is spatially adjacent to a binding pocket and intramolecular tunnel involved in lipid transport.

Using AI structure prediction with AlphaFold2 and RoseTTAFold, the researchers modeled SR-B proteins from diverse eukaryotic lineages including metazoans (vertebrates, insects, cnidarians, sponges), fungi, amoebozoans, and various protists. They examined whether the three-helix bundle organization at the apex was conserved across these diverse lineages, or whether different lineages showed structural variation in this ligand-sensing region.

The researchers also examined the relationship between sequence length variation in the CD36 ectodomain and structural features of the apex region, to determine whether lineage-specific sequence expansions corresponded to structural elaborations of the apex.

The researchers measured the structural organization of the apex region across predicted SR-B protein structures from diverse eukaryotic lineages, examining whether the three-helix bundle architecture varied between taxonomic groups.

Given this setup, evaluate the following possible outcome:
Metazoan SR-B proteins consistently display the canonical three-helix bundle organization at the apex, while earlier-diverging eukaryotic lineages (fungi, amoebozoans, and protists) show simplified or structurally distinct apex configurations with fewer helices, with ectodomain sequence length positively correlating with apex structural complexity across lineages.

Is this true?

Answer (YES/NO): NO